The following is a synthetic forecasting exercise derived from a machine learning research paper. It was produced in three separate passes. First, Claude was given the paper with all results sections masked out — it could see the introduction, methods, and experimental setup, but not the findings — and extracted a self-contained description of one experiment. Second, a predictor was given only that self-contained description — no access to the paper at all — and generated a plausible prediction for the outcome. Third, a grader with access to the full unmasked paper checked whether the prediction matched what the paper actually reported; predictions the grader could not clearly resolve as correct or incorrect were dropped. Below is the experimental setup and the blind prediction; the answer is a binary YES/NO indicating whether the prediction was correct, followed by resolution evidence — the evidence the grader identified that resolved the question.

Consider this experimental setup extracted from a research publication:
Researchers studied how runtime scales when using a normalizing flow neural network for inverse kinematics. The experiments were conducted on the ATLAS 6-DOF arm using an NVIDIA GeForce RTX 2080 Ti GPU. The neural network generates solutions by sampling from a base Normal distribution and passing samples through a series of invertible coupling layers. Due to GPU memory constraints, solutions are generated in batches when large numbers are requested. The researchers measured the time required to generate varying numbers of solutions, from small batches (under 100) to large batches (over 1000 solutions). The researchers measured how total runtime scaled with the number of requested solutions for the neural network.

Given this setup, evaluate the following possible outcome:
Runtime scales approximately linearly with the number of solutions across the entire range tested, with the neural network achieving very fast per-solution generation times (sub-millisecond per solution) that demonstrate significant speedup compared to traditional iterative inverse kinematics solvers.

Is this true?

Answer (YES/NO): YES